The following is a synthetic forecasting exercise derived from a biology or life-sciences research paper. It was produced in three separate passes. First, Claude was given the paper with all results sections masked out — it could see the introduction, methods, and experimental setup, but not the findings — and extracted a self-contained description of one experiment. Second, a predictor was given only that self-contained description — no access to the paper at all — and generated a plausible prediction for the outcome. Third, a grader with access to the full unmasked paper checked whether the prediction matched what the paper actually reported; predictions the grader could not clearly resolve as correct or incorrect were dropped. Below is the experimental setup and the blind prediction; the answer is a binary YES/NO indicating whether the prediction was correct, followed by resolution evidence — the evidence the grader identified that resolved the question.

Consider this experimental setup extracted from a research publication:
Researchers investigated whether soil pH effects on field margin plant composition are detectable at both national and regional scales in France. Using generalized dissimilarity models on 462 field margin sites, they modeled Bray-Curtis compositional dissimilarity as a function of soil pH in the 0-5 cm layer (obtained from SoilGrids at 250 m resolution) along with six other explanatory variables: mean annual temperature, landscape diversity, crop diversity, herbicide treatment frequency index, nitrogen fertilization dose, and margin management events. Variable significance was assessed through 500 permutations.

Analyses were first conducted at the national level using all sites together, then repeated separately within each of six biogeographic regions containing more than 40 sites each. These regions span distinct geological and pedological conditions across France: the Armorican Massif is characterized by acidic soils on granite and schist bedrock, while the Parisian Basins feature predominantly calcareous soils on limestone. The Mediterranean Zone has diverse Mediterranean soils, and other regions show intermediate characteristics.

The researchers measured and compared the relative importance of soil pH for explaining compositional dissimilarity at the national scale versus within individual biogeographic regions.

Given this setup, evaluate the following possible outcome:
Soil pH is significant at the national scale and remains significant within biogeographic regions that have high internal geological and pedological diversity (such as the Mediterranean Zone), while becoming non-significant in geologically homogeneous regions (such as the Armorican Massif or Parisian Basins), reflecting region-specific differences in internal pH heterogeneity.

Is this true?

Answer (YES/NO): NO